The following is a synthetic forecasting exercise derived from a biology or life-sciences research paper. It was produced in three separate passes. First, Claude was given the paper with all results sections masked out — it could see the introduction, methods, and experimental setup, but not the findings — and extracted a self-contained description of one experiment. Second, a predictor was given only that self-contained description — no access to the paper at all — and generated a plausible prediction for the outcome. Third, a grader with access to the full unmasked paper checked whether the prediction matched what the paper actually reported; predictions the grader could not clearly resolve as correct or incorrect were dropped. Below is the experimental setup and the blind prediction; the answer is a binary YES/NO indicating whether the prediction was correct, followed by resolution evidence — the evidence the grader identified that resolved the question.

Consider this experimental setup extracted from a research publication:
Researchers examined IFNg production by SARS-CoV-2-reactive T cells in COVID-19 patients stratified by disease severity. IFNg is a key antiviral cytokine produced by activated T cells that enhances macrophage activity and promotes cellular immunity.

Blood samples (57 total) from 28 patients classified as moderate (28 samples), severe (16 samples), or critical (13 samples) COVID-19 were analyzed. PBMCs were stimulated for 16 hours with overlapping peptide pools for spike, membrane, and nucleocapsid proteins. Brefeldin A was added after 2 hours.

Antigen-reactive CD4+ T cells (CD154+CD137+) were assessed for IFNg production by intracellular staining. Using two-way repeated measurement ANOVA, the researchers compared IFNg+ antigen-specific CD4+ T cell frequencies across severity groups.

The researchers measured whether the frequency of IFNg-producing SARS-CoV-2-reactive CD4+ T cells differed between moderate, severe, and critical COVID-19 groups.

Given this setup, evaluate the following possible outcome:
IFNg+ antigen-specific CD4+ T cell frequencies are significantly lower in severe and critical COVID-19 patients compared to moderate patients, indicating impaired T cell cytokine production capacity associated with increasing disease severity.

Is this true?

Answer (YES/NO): NO